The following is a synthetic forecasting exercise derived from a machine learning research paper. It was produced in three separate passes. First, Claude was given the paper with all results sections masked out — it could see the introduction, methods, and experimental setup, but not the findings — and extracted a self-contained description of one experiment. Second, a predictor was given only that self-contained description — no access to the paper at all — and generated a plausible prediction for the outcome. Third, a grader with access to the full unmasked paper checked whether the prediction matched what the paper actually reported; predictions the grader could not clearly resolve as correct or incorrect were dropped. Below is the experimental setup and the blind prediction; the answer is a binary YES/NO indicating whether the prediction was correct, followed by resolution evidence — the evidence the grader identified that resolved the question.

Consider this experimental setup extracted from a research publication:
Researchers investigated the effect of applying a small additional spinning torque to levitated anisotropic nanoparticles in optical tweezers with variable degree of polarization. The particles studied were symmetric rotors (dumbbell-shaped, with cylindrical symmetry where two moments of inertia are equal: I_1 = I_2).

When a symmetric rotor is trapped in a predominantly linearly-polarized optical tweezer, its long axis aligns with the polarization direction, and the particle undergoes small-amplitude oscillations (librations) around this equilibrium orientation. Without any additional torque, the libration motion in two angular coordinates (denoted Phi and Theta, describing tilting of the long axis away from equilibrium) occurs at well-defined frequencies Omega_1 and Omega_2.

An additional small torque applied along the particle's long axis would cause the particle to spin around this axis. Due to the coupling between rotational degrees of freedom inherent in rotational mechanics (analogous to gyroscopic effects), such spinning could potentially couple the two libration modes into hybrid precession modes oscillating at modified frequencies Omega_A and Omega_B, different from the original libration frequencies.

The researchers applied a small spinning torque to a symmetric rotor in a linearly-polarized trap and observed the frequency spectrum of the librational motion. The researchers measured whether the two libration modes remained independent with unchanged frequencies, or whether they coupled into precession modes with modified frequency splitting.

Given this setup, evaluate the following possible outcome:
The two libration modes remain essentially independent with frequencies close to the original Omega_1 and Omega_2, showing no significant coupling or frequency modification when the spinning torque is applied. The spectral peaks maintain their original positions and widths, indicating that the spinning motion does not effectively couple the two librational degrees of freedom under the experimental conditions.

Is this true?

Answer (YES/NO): NO